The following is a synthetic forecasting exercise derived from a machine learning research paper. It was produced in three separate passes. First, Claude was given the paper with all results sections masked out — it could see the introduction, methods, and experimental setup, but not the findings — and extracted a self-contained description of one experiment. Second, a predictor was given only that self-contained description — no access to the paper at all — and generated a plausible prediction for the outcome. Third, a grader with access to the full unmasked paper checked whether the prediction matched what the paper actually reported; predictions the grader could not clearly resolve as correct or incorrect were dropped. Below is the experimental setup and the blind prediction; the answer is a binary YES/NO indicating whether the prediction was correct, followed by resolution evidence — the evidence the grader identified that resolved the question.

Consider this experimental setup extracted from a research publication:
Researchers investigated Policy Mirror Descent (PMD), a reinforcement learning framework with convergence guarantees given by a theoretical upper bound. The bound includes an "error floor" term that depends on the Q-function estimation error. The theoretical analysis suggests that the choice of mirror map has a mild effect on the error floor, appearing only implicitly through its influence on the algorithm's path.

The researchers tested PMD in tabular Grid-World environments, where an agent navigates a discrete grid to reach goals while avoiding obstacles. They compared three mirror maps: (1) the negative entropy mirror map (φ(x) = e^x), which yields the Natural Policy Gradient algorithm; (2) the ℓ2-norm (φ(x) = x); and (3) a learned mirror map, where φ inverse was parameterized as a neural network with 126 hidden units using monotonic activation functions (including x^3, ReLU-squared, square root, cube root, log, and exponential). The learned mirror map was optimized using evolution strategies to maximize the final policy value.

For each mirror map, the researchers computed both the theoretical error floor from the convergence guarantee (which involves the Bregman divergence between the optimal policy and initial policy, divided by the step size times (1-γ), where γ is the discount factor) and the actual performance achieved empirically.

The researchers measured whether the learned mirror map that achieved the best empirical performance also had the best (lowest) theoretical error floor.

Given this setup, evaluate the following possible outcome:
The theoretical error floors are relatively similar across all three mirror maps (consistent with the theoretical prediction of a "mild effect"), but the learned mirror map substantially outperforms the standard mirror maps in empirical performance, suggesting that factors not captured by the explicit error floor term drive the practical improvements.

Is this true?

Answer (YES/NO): NO